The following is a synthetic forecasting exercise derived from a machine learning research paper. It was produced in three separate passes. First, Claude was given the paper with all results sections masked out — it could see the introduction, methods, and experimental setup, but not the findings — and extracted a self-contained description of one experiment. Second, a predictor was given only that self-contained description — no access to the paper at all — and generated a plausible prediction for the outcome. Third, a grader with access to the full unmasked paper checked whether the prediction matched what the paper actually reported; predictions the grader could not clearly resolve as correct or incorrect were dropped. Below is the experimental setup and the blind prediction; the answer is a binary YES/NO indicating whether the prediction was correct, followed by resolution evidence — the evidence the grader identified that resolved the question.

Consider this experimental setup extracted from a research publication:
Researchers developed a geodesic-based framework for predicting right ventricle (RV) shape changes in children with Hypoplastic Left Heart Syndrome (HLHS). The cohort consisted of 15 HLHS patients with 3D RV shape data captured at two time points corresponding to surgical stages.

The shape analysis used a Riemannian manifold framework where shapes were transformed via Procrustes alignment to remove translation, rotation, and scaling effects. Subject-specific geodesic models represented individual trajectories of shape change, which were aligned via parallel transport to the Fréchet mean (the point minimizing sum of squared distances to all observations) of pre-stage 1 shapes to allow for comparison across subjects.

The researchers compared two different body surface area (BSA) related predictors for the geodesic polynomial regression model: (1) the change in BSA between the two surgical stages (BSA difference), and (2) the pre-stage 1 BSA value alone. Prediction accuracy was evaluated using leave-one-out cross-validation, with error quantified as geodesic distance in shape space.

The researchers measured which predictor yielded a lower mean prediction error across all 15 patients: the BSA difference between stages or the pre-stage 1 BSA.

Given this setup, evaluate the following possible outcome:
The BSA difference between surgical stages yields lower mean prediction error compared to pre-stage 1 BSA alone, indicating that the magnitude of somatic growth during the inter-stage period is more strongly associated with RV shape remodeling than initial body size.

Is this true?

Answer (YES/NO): YES